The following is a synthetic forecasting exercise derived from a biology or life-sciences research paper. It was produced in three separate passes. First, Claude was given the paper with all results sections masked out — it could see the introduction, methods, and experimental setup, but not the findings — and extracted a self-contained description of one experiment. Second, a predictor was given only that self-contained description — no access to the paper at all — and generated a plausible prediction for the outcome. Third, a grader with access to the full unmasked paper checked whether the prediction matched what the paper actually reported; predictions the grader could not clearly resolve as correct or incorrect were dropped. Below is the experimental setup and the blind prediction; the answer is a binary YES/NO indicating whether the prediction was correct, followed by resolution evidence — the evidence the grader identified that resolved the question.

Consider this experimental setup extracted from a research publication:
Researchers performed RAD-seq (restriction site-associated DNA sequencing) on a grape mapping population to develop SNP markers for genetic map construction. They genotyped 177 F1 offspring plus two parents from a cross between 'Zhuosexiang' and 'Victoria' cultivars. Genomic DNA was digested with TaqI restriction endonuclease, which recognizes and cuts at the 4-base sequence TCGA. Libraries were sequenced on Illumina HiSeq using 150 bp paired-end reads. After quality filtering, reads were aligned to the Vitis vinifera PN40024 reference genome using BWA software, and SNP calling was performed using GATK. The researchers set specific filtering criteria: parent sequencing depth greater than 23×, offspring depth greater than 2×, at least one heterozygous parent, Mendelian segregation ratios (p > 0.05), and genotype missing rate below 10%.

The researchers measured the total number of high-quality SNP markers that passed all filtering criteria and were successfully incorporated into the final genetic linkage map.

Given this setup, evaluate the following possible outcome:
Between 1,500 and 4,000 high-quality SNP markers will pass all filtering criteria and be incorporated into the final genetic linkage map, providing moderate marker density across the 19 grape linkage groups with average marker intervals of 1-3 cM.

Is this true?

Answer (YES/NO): NO